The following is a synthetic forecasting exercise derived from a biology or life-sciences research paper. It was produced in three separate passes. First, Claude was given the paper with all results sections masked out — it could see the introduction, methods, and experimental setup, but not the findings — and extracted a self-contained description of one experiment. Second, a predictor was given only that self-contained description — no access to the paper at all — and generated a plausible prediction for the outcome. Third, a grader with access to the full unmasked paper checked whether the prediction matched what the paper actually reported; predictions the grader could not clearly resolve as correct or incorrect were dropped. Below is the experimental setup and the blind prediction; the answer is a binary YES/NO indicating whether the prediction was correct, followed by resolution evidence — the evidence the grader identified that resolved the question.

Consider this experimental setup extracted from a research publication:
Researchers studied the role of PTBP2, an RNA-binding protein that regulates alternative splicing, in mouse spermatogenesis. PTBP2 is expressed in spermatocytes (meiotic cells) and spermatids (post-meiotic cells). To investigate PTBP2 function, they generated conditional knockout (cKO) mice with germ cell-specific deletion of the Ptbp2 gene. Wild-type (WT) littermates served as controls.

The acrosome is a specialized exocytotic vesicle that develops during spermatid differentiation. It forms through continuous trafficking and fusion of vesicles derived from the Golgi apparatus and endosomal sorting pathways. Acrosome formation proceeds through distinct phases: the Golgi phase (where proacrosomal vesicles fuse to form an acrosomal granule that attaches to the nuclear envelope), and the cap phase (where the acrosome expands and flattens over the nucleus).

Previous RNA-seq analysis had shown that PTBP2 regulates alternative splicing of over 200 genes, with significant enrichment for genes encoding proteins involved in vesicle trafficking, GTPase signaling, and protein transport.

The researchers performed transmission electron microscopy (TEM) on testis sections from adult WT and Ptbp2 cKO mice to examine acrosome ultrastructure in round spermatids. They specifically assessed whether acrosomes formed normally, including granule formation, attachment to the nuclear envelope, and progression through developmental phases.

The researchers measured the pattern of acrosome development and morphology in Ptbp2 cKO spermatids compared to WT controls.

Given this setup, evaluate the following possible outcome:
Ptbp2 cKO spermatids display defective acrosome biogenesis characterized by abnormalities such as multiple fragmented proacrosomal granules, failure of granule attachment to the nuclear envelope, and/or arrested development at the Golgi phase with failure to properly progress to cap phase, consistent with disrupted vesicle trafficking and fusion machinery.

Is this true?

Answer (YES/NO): YES